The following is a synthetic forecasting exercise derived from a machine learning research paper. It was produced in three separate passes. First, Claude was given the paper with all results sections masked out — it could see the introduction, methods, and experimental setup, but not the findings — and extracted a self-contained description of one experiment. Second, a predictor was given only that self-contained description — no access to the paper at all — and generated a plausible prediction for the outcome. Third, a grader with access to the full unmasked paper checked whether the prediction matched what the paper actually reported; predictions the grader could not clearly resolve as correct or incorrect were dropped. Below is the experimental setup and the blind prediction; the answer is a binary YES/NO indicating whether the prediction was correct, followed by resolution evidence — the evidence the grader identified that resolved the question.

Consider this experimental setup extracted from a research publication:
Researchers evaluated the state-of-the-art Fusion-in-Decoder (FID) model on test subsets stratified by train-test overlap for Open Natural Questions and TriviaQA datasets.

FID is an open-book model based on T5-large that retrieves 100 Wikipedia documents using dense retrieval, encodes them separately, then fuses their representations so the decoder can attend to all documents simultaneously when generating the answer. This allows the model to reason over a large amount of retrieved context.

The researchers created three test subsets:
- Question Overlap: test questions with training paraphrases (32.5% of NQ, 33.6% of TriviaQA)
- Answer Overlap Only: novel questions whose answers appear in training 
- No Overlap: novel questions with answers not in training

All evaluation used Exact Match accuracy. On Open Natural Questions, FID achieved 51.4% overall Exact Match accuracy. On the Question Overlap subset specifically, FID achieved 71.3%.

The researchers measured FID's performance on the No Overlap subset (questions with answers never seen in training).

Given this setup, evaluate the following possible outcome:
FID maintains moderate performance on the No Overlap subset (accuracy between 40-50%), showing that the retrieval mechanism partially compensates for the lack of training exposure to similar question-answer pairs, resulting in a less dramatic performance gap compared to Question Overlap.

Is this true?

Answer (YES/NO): NO